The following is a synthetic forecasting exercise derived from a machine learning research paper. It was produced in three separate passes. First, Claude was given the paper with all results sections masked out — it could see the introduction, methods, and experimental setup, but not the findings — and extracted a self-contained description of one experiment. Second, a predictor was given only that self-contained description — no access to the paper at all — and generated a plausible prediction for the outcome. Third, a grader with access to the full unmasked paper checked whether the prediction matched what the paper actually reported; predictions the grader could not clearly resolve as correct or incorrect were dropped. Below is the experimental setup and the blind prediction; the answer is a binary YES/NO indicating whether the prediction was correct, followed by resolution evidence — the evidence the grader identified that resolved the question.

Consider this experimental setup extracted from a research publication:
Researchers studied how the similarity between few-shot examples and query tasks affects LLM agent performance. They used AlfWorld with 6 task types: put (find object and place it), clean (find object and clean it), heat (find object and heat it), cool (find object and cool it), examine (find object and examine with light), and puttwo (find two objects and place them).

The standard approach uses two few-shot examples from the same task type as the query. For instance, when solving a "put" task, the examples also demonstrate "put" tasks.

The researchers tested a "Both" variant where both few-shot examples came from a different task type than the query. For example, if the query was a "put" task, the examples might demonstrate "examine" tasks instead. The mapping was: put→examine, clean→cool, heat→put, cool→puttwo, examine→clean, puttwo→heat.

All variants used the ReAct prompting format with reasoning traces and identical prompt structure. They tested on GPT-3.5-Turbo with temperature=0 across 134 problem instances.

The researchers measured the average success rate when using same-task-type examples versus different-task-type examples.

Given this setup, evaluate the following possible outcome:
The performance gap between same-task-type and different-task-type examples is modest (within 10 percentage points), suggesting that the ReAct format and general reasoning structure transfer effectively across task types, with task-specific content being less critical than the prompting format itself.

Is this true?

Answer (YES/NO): NO